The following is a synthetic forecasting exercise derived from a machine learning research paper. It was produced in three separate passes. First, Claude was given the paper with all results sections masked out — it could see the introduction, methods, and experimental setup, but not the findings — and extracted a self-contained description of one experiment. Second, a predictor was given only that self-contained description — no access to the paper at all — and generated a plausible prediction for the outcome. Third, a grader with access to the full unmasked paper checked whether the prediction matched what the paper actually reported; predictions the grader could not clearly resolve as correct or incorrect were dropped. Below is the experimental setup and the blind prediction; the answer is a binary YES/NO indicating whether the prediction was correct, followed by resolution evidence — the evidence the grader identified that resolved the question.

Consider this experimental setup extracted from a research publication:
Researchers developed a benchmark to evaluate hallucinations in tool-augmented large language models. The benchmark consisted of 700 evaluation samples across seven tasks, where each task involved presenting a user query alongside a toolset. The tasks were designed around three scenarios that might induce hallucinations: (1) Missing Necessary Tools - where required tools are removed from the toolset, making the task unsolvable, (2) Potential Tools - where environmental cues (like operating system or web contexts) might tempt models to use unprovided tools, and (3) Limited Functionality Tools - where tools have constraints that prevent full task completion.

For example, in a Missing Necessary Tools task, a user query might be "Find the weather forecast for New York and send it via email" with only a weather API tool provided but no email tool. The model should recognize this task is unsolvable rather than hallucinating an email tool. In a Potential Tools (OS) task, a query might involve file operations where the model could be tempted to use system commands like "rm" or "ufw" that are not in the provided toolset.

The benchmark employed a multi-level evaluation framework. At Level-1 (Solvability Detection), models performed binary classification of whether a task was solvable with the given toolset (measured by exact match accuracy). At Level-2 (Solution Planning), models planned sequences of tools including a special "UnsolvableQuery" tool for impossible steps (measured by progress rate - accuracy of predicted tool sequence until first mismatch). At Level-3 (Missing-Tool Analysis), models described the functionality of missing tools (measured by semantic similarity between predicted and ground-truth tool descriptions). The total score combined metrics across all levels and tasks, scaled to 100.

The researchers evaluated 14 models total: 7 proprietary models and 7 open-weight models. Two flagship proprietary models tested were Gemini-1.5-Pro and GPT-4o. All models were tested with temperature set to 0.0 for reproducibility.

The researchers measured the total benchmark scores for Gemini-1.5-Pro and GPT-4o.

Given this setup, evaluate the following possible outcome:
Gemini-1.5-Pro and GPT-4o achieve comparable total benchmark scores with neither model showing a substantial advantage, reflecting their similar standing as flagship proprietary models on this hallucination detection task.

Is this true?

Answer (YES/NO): NO